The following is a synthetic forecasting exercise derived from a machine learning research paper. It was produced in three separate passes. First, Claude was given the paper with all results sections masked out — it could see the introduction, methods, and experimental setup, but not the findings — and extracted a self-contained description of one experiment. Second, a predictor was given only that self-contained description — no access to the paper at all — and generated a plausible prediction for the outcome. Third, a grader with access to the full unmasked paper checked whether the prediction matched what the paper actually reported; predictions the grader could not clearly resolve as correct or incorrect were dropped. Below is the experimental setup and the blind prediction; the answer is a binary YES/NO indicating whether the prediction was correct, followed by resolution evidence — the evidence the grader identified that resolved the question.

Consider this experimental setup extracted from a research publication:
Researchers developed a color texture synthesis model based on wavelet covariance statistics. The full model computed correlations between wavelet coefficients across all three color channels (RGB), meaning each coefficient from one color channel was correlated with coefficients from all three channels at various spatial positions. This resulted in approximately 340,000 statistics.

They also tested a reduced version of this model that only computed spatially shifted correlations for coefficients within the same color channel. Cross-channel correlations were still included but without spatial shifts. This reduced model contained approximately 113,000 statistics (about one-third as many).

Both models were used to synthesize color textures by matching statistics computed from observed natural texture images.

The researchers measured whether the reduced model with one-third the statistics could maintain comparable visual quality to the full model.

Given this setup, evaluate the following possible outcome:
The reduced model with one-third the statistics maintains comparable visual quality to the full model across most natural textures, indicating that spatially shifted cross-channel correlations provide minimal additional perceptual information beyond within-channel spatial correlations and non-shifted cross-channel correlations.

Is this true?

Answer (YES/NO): YES